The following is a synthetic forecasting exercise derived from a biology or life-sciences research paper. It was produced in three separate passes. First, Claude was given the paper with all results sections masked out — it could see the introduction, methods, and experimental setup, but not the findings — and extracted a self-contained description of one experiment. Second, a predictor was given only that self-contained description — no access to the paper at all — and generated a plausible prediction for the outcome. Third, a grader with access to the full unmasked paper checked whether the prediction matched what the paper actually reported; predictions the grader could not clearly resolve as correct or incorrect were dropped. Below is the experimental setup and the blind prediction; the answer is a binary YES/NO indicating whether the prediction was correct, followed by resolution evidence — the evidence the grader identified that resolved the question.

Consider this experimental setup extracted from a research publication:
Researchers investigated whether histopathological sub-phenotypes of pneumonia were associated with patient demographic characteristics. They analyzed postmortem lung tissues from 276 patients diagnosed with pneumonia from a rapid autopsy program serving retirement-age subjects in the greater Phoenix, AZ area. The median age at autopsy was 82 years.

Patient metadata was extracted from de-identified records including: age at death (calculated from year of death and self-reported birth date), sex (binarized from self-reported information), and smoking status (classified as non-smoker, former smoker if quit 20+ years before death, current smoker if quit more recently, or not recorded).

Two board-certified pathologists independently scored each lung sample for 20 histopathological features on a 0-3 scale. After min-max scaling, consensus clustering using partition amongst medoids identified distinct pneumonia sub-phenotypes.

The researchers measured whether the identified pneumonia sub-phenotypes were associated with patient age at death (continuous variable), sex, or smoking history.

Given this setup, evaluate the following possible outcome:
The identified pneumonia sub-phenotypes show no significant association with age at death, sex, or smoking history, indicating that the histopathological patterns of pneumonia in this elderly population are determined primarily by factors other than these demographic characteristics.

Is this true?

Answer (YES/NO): YES